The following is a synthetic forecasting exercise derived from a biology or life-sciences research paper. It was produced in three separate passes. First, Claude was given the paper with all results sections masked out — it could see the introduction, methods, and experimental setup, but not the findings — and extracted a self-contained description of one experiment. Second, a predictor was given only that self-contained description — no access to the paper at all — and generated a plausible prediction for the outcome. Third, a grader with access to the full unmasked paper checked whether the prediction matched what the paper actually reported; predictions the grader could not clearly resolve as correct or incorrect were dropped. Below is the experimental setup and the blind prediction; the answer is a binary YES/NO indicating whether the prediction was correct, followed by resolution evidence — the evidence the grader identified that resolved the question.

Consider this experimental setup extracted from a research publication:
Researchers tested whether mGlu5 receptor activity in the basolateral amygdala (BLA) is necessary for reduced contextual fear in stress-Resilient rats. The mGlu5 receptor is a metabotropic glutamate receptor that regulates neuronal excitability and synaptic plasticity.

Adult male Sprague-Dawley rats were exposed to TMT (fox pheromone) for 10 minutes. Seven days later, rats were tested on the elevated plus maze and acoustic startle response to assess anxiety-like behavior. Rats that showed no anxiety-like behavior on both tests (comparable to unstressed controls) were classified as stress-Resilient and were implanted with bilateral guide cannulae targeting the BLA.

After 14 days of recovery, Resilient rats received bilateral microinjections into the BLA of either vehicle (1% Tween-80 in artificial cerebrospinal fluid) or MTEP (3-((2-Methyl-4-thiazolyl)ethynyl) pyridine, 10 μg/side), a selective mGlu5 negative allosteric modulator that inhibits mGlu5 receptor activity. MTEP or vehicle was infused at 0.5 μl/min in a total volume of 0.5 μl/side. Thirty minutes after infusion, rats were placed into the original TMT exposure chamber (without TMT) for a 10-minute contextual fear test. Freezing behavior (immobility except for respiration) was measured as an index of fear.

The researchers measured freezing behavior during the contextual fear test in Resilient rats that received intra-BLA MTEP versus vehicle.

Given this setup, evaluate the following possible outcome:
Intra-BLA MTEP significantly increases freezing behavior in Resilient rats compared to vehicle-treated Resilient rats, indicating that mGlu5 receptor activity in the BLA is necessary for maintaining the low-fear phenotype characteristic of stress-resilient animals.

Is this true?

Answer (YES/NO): YES